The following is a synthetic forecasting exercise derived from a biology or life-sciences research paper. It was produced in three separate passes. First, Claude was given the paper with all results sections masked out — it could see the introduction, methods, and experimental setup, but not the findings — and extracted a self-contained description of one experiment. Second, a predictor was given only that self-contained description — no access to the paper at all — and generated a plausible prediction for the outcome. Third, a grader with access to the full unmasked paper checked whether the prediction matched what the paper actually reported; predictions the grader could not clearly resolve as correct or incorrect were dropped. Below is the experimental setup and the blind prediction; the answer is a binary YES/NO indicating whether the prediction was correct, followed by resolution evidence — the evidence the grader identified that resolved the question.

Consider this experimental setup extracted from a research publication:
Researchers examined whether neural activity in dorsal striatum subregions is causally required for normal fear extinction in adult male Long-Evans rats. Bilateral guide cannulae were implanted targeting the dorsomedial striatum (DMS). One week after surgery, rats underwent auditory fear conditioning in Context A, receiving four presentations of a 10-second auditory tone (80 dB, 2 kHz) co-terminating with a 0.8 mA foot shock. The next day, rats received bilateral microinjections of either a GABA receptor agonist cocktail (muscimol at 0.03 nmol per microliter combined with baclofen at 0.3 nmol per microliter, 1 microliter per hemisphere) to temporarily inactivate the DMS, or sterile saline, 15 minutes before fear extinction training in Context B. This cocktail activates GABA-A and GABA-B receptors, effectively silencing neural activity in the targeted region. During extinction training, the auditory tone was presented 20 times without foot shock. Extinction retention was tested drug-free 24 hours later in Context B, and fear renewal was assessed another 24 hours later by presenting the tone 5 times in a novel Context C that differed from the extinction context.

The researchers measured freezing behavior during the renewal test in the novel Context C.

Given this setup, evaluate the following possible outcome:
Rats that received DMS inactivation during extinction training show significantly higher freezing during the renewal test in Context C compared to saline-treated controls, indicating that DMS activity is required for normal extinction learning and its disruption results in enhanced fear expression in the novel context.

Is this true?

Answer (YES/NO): NO